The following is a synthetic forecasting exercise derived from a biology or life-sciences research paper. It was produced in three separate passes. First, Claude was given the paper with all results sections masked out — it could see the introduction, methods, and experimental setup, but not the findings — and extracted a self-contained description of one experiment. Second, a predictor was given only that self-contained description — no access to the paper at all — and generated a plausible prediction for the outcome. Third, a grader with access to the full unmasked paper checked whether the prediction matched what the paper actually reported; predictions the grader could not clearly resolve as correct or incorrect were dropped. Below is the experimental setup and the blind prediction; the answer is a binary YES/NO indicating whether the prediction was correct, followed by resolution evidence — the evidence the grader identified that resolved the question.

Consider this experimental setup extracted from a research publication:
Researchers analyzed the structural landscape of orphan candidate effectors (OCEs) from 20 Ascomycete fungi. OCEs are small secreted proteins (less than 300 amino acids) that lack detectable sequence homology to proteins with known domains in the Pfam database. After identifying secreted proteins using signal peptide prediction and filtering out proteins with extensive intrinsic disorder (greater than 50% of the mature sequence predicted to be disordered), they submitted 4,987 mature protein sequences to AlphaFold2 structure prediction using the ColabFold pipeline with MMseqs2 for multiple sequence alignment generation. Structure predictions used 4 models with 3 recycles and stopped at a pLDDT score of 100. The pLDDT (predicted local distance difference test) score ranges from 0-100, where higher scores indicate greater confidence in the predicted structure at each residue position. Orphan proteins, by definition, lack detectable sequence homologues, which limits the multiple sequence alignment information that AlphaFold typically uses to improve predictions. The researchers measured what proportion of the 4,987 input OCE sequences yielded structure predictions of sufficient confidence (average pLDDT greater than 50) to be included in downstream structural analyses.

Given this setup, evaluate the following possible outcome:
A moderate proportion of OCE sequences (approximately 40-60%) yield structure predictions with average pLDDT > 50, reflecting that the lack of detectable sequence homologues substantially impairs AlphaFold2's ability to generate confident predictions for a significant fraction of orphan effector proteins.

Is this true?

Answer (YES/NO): NO